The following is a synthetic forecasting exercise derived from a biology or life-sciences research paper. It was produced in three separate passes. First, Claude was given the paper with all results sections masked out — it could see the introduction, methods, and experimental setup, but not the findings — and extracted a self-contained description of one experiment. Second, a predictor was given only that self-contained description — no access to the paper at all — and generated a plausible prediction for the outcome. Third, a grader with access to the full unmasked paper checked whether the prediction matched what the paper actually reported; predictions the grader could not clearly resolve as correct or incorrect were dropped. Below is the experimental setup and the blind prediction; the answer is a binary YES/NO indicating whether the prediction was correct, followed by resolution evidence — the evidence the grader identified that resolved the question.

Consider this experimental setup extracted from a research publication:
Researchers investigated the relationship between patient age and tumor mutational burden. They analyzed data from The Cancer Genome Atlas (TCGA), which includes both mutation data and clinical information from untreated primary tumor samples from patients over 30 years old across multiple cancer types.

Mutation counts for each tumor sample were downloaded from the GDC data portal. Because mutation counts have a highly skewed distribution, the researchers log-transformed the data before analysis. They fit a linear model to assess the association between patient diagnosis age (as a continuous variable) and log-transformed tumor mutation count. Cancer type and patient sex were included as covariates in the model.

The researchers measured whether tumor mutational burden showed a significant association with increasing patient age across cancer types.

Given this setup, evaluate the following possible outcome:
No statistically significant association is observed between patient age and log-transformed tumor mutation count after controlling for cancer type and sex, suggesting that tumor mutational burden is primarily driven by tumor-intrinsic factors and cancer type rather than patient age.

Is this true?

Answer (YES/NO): NO